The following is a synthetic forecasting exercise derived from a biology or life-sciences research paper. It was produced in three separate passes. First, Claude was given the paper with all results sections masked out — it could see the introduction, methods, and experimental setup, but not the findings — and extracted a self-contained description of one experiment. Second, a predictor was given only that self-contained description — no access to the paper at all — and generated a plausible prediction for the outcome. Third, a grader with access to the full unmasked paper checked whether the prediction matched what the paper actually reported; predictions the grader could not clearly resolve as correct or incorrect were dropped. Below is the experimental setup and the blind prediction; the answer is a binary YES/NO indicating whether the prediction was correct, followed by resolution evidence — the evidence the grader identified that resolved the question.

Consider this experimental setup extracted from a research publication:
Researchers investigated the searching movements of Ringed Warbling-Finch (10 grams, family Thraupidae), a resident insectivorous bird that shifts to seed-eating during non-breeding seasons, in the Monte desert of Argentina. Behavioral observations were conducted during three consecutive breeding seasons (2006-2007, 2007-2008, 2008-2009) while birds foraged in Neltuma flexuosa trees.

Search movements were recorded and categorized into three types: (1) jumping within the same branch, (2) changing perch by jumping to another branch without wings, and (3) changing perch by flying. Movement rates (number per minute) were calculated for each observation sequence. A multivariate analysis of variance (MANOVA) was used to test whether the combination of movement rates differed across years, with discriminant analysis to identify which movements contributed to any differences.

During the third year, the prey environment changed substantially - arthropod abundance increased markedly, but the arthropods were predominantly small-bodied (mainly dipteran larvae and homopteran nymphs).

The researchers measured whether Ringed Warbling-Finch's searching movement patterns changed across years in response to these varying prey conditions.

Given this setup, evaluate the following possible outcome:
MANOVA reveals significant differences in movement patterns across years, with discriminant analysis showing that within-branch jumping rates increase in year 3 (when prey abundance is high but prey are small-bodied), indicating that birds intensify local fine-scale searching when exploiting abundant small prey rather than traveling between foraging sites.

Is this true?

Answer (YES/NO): NO